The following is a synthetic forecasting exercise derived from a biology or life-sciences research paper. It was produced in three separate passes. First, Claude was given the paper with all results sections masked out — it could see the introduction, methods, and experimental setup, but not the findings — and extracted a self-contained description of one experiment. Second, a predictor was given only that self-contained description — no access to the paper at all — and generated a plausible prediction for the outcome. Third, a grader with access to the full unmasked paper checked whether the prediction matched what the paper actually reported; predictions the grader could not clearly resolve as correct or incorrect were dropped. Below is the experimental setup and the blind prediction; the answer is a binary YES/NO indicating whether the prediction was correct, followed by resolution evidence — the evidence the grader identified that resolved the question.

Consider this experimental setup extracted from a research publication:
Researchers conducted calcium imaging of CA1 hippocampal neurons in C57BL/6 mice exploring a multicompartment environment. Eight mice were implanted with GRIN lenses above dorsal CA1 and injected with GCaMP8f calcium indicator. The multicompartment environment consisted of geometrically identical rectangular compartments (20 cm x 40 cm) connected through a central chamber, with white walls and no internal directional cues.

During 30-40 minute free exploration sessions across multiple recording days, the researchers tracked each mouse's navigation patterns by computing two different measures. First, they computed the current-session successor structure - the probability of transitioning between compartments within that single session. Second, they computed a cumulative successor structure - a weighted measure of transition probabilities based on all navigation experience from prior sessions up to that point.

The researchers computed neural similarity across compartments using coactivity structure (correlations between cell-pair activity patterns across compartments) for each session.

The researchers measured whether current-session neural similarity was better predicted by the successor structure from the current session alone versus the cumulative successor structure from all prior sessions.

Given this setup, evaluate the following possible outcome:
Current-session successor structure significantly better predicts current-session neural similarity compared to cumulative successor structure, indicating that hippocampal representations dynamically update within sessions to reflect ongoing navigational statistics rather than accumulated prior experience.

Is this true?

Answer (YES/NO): NO